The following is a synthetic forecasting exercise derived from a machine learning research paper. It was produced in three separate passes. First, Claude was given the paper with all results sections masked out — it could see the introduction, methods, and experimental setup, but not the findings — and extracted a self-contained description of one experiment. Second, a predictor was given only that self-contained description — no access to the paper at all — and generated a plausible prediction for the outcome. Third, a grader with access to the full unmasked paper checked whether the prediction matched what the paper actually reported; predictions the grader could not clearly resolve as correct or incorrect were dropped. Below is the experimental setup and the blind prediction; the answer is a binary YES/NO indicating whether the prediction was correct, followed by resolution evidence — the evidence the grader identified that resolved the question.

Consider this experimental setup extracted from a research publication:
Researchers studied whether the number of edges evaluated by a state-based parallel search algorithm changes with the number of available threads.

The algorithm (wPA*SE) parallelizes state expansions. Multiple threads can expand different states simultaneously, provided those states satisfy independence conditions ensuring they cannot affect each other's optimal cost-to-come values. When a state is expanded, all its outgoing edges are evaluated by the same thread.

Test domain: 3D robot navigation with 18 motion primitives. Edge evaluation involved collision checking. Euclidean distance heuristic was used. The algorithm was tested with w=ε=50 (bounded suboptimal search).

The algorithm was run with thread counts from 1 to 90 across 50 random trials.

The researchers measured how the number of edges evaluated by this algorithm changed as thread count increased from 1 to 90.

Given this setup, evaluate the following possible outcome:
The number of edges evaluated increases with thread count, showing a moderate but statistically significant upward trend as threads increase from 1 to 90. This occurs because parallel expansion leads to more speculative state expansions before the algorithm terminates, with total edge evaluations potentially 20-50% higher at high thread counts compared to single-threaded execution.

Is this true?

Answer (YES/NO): NO